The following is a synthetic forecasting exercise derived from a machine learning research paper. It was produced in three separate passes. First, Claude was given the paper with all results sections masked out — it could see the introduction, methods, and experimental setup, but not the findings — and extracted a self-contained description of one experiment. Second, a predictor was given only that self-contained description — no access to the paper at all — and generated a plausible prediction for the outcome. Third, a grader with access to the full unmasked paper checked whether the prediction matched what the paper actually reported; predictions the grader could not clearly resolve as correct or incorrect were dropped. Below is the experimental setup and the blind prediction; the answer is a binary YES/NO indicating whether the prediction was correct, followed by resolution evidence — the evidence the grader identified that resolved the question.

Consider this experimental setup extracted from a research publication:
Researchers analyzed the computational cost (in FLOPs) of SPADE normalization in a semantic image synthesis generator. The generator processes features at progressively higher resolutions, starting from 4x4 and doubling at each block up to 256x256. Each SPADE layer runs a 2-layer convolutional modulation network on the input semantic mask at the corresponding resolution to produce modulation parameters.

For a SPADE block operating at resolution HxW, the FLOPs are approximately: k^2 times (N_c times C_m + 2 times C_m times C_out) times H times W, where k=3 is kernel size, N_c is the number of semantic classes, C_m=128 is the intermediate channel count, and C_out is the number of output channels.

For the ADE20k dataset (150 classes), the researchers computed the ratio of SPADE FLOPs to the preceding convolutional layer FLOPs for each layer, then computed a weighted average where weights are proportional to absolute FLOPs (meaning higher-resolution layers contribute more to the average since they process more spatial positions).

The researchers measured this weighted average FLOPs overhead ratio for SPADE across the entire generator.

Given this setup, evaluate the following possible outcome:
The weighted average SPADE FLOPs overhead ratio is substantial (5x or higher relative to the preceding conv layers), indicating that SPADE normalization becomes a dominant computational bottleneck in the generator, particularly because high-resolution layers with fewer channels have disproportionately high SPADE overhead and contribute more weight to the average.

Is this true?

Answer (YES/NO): NO